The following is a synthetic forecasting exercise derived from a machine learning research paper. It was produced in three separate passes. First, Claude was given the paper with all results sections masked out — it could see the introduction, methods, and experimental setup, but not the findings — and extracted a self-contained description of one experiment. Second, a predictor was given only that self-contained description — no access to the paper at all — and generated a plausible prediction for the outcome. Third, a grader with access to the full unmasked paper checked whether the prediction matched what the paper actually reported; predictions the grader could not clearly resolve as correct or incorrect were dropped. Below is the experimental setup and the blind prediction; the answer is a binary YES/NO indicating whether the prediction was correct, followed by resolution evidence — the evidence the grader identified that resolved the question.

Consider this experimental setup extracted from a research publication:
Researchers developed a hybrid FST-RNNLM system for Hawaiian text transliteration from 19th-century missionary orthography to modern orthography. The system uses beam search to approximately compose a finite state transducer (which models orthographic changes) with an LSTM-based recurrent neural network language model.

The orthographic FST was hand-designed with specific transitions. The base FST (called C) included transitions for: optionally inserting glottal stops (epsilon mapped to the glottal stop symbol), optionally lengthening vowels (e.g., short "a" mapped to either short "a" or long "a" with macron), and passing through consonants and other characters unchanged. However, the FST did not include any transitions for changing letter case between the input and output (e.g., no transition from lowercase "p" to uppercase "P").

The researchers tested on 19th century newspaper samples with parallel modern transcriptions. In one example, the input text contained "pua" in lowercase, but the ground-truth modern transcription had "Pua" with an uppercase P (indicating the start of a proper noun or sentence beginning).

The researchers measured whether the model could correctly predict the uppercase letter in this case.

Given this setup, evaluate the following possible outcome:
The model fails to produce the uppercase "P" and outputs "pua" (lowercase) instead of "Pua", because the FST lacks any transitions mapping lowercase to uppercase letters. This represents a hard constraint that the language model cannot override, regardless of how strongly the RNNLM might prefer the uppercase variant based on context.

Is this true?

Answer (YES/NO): YES